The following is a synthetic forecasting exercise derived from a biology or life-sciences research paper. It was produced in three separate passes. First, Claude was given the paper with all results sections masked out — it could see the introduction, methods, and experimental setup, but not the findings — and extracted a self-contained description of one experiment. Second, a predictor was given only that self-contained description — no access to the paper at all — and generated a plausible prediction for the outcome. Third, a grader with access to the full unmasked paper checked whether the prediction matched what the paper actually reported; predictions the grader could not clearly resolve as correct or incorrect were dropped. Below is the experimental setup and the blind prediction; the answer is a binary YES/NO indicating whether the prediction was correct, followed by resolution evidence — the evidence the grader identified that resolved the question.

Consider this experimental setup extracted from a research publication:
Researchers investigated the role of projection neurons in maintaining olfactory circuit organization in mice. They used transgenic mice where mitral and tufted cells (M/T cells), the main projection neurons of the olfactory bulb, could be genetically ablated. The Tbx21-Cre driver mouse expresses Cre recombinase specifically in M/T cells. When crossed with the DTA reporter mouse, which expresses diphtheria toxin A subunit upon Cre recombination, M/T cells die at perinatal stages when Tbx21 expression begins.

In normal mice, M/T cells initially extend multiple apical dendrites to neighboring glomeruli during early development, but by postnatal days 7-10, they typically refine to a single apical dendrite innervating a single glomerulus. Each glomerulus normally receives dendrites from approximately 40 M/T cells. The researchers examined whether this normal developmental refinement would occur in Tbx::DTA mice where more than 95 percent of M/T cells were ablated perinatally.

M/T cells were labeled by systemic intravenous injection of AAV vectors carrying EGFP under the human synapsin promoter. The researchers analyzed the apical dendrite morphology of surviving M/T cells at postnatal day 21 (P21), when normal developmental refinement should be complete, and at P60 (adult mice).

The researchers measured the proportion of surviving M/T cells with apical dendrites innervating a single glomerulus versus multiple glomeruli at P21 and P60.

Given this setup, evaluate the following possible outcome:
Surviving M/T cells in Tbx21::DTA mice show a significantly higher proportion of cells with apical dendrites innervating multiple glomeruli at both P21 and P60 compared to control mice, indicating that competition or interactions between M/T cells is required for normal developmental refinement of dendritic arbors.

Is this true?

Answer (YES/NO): NO